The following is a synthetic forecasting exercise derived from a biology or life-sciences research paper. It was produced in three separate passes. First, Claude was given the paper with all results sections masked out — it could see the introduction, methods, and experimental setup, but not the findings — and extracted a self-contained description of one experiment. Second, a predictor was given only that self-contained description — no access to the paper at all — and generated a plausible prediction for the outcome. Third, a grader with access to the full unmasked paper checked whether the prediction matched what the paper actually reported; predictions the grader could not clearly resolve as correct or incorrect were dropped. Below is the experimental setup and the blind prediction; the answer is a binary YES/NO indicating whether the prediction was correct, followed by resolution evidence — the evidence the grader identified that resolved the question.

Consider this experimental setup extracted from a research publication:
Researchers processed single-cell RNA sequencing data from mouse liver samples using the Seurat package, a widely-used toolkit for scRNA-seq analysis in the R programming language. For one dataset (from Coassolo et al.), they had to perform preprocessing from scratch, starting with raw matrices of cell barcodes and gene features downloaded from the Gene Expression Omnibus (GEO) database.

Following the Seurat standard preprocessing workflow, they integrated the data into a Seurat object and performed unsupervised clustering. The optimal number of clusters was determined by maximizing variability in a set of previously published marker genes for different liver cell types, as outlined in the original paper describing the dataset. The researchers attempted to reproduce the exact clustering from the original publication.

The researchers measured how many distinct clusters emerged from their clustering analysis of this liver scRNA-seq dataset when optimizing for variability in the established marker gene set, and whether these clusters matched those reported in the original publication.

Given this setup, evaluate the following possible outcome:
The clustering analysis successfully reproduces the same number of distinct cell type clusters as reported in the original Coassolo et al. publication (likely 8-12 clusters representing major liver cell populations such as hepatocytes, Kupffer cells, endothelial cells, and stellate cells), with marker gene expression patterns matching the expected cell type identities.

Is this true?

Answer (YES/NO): NO